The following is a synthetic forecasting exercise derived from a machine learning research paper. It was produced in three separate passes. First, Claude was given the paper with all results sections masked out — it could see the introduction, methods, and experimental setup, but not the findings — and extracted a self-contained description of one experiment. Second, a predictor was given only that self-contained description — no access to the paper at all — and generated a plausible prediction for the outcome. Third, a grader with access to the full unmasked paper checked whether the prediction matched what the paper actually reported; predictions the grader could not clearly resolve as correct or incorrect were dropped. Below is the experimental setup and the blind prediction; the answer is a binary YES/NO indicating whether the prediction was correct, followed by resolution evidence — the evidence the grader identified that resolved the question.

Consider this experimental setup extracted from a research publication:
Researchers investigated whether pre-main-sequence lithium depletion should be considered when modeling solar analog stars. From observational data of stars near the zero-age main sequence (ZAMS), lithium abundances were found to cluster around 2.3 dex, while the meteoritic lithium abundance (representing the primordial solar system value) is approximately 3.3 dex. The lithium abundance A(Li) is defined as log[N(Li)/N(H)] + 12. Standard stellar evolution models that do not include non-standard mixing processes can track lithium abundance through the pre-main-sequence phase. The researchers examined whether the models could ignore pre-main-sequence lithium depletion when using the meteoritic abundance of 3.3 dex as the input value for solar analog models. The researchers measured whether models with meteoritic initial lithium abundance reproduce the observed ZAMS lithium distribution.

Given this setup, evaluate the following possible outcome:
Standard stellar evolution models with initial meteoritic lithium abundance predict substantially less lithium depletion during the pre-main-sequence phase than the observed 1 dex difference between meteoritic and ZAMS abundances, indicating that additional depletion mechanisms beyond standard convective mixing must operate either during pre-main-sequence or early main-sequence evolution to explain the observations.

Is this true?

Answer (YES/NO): NO